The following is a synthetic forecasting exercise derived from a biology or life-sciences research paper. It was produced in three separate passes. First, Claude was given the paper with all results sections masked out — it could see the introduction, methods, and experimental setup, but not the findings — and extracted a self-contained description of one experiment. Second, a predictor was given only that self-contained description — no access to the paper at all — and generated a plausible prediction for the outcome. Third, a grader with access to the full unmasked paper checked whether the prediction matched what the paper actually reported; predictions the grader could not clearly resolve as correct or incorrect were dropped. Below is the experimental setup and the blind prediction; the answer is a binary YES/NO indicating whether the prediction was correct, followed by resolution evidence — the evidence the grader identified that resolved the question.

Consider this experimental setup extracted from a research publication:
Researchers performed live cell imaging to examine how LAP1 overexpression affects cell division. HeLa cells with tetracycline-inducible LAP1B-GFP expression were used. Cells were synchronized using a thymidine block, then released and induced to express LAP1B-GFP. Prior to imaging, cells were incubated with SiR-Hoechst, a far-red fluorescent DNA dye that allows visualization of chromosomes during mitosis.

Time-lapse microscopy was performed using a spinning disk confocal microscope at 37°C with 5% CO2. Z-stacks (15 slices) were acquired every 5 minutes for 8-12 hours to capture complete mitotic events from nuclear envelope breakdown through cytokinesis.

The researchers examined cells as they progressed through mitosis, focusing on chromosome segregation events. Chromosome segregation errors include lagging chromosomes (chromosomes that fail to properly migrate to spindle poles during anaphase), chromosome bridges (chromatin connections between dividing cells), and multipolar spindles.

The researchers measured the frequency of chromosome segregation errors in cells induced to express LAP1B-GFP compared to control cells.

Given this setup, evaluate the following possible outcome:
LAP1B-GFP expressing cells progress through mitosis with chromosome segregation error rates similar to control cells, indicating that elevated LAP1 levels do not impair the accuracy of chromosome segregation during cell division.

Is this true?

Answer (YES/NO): NO